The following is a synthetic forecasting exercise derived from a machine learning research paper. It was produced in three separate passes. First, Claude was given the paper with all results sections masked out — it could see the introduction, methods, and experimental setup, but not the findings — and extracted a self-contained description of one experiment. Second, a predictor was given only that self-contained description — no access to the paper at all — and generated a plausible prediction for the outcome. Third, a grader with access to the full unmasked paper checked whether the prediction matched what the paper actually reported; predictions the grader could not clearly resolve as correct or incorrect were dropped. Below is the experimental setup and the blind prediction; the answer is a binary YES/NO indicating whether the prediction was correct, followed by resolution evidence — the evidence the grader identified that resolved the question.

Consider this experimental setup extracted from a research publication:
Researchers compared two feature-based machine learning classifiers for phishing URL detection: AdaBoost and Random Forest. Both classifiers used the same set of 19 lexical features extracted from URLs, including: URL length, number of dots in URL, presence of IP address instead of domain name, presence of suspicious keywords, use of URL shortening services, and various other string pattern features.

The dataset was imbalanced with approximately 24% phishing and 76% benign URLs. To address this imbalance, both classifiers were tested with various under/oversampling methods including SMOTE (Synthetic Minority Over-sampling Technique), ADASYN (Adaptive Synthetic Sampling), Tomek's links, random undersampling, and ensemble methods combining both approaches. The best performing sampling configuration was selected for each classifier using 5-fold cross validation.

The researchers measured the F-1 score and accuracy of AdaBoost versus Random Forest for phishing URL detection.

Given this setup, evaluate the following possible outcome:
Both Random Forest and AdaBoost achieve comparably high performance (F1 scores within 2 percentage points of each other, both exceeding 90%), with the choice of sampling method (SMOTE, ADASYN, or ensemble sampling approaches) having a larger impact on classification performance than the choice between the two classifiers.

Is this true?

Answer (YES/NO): NO